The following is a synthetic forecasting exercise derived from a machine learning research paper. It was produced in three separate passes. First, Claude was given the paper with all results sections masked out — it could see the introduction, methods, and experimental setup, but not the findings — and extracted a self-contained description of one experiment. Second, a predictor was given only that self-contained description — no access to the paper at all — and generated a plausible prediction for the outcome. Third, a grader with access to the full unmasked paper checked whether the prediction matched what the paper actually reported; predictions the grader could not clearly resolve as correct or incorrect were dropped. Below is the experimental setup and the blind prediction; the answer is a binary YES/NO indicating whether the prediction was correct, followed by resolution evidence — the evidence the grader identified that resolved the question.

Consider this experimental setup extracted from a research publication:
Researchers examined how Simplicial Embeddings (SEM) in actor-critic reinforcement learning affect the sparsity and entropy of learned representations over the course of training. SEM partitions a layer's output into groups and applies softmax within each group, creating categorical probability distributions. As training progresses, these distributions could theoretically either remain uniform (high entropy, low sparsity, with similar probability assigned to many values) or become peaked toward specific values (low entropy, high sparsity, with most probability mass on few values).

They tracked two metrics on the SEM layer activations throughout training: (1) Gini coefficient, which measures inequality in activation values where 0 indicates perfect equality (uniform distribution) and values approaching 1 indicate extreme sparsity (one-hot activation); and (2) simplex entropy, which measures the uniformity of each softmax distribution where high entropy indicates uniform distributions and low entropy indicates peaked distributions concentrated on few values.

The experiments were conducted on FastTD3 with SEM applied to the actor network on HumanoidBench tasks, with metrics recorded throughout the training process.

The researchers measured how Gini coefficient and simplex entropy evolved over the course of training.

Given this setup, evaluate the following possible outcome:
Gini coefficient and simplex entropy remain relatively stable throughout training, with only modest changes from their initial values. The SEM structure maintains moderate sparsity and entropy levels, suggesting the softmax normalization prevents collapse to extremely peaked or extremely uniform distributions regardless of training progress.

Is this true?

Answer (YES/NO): NO